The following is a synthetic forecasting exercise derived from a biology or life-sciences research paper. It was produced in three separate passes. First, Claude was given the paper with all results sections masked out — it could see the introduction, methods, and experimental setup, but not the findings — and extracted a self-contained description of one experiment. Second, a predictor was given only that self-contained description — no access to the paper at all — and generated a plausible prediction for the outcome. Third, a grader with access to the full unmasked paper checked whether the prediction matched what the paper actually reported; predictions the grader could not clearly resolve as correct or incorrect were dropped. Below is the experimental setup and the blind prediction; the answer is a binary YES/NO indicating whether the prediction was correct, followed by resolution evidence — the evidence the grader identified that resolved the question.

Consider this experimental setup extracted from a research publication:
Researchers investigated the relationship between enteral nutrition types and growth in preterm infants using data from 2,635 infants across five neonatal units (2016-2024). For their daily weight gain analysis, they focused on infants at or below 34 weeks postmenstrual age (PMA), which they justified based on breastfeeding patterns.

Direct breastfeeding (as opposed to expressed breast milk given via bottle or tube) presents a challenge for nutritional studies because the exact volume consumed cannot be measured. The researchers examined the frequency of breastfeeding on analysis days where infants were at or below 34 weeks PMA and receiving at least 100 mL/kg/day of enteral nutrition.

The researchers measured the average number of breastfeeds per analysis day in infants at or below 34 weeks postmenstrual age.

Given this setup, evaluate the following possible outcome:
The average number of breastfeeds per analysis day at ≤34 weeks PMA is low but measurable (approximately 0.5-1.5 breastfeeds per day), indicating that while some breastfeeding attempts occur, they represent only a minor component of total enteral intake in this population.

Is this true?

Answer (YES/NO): NO